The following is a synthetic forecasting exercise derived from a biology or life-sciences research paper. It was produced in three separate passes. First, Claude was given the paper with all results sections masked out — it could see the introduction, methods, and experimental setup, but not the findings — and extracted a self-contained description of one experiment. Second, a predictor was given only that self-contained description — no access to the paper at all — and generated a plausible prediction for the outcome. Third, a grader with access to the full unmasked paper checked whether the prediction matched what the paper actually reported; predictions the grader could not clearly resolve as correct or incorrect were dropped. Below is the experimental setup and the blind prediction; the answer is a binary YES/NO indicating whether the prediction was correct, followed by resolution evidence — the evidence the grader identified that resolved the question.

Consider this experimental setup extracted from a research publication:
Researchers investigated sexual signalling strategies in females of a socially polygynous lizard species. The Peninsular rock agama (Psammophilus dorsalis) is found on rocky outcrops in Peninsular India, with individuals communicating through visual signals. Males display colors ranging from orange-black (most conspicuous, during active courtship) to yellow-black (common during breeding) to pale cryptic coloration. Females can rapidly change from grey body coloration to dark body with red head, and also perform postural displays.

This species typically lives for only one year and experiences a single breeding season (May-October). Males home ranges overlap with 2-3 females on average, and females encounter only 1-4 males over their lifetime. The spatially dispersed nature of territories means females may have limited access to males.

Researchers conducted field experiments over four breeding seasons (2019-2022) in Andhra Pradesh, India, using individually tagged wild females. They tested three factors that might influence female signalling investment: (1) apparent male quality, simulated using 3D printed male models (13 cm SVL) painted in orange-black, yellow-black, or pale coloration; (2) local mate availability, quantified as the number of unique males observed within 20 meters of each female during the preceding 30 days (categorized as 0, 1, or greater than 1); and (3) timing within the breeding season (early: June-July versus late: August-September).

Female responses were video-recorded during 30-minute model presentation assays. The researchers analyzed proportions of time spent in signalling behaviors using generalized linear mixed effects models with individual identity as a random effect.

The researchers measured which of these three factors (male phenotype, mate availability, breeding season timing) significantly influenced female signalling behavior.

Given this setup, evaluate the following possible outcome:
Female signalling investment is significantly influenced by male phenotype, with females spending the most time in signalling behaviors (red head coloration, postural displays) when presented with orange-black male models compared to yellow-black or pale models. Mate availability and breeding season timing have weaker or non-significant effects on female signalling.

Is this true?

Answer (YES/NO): NO